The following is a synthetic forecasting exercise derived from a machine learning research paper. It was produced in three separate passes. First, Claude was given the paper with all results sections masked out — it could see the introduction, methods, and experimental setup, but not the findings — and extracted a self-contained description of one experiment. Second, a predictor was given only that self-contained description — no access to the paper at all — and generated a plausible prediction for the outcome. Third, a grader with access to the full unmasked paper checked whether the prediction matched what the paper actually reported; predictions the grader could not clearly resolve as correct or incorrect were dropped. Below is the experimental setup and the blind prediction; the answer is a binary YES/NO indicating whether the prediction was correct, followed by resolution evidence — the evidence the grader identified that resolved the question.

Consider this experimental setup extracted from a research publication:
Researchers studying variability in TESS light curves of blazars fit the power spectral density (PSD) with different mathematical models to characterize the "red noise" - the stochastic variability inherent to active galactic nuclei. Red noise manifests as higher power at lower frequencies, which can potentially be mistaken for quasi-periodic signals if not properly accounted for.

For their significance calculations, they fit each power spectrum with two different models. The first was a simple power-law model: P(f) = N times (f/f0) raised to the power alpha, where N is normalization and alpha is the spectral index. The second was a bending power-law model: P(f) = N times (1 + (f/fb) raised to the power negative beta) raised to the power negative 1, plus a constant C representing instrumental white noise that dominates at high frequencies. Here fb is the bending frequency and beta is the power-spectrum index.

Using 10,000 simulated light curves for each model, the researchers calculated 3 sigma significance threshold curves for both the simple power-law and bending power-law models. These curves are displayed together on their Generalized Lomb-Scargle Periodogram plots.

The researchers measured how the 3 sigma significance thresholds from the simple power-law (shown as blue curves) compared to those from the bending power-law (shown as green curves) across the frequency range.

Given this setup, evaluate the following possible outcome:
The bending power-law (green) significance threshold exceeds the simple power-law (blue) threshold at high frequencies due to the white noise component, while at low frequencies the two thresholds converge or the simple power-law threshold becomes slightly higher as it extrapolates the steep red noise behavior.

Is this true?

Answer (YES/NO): NO